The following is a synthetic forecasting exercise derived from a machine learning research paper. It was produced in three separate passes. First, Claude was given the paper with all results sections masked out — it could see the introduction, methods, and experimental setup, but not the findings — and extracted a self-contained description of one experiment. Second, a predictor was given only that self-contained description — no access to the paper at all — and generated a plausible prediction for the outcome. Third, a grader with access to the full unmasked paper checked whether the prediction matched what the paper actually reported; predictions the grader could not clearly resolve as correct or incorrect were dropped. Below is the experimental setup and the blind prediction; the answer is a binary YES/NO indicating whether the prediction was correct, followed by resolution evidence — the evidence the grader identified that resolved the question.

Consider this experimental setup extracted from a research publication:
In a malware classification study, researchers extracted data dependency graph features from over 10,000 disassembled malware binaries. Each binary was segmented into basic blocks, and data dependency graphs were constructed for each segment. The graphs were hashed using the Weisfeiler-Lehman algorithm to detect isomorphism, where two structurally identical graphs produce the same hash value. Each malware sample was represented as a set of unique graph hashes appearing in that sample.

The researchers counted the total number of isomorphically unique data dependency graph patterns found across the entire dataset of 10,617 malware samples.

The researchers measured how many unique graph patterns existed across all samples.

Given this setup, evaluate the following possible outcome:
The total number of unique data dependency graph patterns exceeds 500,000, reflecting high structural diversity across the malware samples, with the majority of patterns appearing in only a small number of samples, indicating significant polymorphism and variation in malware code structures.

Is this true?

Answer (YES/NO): NO